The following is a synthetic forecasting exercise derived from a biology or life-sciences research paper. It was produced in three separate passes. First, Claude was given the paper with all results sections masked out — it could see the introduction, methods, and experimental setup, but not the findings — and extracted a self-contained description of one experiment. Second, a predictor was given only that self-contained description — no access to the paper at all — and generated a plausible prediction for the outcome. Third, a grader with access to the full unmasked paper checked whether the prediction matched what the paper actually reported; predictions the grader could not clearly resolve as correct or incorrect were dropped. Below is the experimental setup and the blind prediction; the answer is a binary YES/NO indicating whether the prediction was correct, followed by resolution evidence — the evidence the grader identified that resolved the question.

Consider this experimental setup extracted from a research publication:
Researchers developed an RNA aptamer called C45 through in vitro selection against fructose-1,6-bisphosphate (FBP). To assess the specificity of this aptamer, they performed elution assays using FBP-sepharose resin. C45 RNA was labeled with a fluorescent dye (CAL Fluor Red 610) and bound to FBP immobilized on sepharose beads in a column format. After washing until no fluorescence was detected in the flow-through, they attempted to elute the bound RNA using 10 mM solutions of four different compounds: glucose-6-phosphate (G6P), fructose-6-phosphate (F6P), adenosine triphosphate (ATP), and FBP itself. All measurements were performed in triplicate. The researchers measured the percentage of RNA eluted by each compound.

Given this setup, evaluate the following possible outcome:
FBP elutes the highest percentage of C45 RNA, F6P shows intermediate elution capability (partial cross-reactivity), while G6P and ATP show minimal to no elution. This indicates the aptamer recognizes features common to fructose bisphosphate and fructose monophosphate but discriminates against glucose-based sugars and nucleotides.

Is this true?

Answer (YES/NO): NO